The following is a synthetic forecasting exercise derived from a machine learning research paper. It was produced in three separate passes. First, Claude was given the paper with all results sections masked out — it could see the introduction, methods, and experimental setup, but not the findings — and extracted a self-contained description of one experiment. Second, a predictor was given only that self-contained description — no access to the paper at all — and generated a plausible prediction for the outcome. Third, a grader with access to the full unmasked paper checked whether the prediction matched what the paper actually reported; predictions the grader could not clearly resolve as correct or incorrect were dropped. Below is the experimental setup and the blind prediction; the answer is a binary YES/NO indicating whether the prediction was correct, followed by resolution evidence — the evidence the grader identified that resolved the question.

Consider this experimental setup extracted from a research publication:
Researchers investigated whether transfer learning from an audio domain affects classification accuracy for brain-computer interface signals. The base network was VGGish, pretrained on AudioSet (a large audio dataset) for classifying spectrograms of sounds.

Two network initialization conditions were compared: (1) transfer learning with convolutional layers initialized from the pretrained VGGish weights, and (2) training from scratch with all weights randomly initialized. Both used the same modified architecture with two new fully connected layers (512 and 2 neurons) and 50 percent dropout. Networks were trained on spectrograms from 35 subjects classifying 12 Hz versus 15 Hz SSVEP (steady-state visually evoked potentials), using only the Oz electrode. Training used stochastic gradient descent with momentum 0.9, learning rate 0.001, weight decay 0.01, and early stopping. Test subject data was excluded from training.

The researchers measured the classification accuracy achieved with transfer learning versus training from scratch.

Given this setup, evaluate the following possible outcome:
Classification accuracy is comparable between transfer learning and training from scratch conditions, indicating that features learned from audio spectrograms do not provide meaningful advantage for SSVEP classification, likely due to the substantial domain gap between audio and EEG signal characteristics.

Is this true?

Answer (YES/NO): YES